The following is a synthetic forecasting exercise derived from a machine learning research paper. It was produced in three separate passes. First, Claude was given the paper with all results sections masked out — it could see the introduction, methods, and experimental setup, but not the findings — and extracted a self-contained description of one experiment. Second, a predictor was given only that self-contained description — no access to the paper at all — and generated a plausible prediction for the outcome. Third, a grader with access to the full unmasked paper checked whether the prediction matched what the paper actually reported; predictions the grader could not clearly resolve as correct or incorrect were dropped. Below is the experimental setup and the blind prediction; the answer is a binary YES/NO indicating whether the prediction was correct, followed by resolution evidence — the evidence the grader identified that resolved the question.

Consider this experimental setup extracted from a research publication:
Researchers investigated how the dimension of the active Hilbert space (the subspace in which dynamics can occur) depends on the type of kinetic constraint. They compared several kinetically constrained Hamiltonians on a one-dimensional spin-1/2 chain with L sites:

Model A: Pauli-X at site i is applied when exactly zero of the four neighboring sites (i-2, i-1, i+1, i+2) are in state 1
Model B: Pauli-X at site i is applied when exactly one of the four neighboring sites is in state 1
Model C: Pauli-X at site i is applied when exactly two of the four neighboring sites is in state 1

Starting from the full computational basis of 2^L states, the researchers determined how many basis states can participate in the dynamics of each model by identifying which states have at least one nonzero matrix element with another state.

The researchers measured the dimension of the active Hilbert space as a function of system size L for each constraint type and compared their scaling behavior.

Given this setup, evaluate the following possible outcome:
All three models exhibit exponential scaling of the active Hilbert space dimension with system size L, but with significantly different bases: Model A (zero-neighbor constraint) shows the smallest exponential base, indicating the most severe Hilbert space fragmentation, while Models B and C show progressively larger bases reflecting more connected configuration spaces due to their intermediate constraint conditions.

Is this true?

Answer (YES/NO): NO